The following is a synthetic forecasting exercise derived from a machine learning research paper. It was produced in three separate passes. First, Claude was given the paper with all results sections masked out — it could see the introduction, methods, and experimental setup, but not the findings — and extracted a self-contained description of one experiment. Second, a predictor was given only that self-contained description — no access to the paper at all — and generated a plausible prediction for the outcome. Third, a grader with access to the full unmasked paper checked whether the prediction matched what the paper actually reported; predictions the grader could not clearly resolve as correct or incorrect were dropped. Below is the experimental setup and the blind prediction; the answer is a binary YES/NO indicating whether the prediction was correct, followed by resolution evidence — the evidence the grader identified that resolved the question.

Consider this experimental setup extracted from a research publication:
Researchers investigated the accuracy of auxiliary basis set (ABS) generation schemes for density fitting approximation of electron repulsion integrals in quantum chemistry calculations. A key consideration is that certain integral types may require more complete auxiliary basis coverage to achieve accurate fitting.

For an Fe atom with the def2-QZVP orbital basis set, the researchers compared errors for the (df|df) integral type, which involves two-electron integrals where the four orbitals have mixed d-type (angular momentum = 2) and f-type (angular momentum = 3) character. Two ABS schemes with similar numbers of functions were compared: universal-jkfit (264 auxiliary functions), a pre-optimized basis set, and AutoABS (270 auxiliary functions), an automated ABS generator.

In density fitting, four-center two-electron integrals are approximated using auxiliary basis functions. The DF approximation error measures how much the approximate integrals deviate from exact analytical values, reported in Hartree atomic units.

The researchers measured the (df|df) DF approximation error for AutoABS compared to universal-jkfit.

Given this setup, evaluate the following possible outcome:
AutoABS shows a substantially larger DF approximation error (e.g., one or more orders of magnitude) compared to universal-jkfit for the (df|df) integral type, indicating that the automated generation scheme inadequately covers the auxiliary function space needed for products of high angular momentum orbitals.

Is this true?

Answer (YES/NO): YES